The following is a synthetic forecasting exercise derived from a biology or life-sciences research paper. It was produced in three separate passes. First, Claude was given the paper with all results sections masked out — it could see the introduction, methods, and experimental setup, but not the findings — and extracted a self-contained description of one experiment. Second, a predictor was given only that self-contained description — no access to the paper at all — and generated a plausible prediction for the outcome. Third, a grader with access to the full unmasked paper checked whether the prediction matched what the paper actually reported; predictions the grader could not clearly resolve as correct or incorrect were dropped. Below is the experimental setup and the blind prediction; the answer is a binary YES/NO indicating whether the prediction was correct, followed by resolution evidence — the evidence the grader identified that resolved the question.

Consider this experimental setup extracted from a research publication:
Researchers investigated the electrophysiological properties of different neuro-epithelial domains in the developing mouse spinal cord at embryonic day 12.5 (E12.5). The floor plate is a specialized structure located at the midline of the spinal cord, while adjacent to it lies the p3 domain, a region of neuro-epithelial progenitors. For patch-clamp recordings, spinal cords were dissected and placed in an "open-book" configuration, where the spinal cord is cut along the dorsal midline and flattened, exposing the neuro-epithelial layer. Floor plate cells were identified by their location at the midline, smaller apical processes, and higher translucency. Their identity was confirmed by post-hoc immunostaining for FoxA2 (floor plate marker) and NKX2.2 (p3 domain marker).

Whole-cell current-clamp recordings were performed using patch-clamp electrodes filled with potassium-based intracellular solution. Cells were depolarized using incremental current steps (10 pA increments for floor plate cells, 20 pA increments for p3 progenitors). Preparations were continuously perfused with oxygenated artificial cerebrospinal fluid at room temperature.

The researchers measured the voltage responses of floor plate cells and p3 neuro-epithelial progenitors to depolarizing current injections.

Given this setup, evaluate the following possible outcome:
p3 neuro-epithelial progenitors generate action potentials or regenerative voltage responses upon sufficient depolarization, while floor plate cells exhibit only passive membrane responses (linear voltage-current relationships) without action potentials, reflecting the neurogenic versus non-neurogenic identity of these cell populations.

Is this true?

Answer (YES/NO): NO